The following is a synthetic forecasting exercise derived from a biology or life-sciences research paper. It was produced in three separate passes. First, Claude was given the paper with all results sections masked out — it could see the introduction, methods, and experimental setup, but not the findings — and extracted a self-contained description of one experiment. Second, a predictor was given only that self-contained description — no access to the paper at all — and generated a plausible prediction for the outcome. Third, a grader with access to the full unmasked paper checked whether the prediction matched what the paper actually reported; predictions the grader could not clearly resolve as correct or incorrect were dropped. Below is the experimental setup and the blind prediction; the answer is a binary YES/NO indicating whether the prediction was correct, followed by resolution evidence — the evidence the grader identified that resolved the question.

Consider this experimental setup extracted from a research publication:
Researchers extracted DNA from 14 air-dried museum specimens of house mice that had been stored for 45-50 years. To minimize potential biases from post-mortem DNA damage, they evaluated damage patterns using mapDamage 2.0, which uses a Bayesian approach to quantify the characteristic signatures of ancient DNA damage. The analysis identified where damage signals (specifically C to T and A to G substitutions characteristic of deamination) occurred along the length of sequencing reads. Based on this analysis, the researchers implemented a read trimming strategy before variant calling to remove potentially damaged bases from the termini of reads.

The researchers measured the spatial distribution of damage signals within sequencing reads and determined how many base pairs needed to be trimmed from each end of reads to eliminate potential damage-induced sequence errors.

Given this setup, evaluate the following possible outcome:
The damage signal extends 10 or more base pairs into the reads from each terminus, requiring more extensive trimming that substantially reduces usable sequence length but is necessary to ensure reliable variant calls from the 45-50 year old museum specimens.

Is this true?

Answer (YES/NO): NO